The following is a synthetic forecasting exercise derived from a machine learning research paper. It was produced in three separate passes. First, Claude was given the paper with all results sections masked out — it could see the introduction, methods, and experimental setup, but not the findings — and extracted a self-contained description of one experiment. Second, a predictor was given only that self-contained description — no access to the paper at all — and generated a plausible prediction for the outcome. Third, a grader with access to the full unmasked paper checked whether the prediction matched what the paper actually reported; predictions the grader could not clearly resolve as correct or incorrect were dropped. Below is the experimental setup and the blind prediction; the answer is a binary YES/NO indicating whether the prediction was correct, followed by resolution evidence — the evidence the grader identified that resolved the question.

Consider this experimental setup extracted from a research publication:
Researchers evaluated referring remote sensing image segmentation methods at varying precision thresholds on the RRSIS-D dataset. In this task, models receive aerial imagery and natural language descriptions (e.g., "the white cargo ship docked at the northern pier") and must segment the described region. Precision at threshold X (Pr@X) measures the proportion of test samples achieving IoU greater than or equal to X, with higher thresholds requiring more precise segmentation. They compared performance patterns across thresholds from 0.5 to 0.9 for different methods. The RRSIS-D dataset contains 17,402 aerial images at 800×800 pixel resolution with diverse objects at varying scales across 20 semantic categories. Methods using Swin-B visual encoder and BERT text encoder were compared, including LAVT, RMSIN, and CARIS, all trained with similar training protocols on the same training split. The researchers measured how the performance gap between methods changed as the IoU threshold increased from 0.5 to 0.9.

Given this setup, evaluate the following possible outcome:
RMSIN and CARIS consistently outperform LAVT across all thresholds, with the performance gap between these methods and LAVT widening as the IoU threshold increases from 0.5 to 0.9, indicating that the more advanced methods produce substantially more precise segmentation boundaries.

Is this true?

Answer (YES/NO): NO